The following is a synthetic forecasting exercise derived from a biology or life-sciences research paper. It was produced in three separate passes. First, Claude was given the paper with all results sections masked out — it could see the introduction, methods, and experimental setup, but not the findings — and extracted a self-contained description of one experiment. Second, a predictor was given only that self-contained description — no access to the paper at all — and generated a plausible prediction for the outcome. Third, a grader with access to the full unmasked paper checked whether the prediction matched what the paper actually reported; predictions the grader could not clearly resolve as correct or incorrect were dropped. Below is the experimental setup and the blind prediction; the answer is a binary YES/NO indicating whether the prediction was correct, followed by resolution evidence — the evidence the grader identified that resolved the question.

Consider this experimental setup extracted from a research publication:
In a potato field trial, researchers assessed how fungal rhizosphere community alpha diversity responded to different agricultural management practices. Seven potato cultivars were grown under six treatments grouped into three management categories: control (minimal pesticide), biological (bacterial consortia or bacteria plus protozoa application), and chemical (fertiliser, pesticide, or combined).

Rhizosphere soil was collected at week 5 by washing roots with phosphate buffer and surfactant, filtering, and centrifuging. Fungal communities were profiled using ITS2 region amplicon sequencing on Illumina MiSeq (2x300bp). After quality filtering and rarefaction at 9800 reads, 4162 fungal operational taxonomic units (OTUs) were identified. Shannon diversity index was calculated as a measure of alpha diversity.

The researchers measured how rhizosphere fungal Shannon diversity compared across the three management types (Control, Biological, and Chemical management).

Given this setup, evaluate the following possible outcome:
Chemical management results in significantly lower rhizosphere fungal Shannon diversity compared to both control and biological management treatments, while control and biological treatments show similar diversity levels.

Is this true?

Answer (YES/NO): NO